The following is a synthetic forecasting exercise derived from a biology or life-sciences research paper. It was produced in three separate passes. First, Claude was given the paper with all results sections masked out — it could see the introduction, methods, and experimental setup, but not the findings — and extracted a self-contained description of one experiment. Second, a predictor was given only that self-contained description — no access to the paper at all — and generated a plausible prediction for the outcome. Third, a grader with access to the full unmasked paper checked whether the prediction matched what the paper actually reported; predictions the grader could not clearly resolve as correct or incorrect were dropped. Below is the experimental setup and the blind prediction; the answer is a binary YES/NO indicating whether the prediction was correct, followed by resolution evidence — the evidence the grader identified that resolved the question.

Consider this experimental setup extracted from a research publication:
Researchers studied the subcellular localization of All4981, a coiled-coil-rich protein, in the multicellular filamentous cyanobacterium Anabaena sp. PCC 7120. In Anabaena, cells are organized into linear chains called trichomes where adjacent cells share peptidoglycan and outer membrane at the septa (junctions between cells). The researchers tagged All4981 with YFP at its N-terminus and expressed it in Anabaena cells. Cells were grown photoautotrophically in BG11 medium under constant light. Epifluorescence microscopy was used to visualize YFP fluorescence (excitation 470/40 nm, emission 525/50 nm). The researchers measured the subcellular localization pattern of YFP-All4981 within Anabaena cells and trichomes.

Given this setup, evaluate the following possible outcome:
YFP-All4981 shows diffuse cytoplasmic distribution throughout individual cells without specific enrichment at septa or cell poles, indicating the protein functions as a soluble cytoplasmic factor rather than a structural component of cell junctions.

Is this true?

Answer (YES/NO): NO